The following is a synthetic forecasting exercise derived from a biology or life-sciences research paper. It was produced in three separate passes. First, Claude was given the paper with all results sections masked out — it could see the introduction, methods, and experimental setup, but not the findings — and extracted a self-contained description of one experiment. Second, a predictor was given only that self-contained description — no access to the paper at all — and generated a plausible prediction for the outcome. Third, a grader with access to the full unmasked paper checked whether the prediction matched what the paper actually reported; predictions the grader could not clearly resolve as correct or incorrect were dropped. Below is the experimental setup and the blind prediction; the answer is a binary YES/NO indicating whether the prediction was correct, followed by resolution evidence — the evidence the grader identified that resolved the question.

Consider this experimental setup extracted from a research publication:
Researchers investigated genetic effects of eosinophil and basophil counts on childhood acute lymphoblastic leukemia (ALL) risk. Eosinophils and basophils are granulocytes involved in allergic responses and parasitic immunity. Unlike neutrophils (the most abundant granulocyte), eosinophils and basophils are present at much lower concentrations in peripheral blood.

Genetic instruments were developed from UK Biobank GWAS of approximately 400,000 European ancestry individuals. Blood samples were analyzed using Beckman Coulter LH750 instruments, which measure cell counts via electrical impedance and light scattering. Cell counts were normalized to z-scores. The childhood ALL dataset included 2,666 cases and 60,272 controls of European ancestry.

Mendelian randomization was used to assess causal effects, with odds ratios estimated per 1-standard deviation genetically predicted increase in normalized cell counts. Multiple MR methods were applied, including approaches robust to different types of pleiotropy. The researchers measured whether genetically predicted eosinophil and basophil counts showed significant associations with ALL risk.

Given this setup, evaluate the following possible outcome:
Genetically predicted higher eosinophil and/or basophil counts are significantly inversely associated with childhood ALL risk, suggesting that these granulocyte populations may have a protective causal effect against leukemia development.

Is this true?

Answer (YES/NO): NO